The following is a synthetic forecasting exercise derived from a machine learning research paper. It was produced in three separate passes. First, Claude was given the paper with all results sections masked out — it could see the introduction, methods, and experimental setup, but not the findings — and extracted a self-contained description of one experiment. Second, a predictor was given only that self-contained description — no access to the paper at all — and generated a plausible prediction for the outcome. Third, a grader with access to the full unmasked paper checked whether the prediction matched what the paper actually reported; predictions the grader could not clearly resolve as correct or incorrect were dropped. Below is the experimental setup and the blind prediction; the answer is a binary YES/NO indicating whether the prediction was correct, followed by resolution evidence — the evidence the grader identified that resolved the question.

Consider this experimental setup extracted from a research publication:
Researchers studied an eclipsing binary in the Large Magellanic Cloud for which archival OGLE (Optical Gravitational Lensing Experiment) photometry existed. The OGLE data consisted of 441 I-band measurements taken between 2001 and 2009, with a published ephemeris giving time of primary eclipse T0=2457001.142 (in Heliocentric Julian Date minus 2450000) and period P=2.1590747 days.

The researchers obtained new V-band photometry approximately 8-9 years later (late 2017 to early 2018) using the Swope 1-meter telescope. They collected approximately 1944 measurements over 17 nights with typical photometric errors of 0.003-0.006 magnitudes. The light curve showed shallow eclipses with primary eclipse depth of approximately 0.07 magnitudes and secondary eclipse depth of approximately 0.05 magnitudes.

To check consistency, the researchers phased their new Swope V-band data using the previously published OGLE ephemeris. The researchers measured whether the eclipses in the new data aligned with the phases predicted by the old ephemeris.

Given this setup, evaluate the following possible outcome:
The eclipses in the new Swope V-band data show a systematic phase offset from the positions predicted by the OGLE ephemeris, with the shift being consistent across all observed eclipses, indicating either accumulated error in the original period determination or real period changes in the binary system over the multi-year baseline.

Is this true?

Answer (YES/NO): YES